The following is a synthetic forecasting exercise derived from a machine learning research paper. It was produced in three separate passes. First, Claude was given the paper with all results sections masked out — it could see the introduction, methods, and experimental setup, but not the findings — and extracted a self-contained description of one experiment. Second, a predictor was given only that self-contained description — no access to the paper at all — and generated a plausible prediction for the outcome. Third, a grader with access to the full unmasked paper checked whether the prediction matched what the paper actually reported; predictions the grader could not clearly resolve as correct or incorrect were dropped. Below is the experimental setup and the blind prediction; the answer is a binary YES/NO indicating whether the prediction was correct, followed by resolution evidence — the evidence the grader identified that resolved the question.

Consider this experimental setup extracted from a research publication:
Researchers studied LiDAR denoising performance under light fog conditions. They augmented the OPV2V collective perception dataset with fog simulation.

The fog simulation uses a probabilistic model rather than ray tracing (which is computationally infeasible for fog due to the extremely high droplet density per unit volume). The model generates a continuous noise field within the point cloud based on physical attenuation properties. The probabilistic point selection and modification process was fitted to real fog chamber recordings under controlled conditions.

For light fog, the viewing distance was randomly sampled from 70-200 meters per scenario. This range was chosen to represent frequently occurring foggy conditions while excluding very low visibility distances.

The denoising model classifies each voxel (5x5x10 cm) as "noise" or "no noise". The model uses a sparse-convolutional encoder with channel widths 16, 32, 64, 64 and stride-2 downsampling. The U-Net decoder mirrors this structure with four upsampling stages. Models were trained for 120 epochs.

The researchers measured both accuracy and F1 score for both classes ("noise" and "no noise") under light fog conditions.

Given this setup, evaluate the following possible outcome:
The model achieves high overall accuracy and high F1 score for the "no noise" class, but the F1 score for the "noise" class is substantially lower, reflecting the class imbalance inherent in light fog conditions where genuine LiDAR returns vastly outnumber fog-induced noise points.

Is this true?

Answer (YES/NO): NO